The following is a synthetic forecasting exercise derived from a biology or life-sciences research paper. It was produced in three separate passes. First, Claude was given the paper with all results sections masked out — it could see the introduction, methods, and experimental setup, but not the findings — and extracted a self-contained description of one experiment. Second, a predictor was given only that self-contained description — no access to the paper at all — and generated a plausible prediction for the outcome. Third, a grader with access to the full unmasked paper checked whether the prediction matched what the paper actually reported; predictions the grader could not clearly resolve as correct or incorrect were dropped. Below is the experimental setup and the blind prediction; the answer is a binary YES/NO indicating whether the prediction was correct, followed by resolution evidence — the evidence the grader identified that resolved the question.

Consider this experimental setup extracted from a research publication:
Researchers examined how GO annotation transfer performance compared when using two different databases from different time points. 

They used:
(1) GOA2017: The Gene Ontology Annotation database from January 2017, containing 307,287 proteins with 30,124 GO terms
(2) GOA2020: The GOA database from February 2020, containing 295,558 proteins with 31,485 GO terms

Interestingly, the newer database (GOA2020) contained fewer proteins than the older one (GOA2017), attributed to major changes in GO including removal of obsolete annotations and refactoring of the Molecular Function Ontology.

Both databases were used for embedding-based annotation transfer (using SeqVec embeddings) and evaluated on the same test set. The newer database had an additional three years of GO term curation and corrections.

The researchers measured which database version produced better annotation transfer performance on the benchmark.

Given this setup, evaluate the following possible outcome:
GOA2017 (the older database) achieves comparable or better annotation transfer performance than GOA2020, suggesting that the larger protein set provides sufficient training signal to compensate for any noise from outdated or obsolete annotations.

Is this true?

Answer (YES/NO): NO